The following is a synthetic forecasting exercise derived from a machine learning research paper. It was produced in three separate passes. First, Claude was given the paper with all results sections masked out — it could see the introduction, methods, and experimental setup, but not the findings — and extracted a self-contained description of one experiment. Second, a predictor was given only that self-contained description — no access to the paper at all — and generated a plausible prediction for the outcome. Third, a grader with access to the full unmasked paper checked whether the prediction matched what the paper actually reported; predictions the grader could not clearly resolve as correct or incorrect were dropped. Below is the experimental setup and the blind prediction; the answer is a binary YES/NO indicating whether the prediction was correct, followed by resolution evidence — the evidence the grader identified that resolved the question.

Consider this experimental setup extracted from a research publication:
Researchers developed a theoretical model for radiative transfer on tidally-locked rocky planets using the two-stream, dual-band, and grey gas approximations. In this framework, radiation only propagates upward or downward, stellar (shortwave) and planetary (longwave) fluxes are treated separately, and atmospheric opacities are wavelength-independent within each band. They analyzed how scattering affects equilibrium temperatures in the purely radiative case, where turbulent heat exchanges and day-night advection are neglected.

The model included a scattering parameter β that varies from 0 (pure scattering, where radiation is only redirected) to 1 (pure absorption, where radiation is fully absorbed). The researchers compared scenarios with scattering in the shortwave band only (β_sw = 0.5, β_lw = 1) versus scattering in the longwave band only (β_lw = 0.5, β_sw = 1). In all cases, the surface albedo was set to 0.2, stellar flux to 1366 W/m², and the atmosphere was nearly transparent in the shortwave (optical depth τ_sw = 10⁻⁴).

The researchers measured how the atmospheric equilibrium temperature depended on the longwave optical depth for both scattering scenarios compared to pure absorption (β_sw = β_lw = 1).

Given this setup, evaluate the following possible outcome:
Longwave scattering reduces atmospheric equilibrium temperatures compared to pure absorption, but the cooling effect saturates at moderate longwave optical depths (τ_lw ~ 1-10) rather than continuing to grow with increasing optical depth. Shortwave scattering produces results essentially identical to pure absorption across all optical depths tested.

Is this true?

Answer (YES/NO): NO